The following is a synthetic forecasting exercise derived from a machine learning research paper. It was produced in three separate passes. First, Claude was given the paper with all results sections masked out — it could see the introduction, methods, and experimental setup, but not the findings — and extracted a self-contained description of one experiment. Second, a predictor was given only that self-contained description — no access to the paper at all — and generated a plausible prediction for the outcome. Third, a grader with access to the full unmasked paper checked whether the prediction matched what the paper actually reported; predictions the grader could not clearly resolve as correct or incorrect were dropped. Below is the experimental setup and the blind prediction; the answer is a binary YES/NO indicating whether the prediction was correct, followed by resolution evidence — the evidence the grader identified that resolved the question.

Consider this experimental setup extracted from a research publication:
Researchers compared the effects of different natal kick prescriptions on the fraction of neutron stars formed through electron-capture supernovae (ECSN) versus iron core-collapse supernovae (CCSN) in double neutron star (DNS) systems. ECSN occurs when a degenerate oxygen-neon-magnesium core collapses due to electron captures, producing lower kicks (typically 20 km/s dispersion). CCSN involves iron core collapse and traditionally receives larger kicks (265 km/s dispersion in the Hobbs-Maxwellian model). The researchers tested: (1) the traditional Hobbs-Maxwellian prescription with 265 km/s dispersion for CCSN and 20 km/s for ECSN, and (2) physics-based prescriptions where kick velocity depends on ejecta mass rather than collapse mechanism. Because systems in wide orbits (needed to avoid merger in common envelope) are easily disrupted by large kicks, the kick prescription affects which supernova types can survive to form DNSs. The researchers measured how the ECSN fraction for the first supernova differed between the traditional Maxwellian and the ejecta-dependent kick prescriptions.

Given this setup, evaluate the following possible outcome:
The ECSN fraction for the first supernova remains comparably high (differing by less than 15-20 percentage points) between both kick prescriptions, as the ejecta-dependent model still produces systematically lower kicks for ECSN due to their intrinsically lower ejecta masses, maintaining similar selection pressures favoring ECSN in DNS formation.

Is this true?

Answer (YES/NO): NO